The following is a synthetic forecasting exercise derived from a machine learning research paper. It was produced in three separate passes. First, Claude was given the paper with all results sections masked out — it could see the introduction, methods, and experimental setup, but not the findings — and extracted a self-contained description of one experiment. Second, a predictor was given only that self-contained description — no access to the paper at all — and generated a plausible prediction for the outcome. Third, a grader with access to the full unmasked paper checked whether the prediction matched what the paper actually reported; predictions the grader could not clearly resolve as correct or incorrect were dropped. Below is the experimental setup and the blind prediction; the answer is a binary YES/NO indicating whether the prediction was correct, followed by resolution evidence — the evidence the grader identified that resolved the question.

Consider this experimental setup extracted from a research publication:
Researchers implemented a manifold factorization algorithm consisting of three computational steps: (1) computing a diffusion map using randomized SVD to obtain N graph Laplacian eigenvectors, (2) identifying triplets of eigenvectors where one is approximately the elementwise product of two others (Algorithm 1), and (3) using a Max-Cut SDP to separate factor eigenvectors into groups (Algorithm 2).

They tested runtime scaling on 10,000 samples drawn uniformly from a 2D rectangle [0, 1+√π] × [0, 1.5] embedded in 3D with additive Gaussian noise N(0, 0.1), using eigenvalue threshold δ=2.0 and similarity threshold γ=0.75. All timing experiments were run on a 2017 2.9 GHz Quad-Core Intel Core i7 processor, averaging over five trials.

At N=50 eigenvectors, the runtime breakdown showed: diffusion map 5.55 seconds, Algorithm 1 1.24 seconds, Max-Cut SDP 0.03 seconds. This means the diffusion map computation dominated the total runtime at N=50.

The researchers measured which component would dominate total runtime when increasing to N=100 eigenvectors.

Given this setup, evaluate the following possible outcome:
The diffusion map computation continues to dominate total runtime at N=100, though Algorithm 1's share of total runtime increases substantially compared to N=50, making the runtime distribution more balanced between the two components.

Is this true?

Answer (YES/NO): NO